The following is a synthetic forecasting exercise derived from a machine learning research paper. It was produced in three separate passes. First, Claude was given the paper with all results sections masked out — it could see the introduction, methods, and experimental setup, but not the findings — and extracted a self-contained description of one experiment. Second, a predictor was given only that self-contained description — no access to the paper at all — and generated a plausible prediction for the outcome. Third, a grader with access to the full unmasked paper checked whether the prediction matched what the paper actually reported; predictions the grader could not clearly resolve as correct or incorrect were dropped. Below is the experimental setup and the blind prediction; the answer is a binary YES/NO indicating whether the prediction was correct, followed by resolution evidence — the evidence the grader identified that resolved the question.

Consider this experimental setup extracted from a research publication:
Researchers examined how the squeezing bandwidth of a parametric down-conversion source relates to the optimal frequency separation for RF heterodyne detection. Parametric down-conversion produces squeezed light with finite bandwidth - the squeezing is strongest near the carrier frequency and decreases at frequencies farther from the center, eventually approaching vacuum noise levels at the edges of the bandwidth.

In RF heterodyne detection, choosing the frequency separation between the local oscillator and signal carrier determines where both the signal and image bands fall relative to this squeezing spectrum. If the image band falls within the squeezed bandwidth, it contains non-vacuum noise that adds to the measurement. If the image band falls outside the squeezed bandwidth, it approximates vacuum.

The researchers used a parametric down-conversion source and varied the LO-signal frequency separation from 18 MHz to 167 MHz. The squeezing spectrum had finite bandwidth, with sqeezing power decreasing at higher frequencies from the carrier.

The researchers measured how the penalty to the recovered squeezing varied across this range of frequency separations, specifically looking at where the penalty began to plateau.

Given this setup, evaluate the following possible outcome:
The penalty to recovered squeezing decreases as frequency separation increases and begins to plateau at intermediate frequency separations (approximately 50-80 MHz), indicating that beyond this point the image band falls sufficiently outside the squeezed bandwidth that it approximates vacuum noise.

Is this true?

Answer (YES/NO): NO